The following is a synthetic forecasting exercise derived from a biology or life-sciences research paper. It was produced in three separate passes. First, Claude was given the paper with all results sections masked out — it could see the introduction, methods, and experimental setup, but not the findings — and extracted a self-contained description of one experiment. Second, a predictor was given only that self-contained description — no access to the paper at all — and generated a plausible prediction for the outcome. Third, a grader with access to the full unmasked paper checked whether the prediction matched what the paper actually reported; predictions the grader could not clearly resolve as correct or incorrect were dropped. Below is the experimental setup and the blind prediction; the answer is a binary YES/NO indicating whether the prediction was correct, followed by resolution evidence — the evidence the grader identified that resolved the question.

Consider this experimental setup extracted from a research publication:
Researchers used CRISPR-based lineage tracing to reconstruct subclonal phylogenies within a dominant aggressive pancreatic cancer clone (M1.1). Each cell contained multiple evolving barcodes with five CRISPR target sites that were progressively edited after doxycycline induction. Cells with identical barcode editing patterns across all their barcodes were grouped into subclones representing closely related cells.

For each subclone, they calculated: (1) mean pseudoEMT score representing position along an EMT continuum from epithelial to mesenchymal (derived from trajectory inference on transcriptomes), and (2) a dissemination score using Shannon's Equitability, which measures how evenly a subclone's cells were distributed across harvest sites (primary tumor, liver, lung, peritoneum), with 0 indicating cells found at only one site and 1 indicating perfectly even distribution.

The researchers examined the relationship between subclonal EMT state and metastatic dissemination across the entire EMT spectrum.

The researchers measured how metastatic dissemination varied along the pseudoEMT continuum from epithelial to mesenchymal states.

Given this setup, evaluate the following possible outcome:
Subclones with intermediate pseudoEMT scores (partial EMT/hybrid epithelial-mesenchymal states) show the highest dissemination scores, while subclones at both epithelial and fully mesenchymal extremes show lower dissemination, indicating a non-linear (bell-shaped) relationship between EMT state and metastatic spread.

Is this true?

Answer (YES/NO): YES